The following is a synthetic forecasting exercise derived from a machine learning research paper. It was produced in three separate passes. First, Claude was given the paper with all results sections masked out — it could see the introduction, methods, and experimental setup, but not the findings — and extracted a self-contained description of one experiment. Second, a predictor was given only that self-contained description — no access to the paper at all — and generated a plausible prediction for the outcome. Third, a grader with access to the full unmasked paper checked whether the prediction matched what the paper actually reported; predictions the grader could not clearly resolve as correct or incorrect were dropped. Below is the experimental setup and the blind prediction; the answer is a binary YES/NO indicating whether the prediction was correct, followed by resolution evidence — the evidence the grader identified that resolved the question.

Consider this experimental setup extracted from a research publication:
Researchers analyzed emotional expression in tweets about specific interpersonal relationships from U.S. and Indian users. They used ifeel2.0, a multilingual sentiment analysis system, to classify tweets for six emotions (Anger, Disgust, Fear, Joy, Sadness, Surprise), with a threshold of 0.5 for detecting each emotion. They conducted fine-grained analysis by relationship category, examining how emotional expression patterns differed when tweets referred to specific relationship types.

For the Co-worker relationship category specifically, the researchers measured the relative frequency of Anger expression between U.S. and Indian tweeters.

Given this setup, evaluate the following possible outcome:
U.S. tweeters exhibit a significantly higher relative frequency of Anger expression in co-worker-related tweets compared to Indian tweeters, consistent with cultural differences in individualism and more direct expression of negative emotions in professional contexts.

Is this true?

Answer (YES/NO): YES